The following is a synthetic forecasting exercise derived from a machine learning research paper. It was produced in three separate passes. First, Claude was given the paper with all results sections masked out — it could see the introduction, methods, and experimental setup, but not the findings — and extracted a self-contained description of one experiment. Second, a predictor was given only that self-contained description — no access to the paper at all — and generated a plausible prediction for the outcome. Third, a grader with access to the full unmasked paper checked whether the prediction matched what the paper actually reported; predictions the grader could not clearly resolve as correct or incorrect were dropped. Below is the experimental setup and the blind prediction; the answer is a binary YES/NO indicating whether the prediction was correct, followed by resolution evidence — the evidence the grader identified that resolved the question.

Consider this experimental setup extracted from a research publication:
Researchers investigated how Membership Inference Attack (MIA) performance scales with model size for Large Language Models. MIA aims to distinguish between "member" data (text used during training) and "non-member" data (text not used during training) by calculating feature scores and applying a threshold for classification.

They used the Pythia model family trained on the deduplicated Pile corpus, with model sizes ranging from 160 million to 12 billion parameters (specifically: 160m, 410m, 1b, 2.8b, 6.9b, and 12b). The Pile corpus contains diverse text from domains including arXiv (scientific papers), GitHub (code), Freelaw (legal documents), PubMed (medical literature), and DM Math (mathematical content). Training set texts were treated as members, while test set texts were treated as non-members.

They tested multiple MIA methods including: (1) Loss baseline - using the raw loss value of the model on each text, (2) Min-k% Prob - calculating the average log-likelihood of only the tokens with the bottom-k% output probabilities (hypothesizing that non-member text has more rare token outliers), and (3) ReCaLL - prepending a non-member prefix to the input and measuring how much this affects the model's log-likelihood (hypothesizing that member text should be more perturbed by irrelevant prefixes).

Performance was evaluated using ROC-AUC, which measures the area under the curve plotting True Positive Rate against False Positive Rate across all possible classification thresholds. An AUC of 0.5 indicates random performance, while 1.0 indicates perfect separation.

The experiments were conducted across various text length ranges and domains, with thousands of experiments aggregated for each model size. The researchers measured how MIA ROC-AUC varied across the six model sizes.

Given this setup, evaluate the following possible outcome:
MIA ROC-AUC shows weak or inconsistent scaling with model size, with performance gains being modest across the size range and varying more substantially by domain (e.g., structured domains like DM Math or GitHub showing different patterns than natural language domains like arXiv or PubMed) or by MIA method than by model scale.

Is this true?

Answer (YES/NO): NO